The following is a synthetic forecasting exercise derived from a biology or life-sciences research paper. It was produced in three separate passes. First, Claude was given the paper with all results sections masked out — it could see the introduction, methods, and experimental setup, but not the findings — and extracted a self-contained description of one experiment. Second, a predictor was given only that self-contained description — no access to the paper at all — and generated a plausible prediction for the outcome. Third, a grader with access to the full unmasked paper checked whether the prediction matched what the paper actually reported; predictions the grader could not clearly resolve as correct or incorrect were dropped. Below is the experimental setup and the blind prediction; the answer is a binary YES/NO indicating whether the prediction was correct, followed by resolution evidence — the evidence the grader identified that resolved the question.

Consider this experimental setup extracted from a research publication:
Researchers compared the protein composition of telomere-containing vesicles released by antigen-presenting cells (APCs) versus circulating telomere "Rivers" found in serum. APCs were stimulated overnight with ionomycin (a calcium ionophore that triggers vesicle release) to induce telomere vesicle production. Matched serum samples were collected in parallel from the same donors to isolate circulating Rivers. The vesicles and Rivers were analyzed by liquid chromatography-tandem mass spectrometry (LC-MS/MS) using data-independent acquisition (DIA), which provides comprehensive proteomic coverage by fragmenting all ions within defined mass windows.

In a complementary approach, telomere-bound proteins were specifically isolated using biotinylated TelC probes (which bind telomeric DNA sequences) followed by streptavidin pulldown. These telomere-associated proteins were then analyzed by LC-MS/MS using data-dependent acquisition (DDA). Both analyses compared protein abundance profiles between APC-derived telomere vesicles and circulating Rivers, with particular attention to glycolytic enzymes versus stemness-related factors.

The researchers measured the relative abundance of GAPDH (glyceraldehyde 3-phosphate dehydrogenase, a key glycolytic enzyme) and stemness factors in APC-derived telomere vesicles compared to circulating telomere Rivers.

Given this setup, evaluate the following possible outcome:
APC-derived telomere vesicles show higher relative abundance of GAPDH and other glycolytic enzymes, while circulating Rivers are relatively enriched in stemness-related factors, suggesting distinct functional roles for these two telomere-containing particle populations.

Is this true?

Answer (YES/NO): YES